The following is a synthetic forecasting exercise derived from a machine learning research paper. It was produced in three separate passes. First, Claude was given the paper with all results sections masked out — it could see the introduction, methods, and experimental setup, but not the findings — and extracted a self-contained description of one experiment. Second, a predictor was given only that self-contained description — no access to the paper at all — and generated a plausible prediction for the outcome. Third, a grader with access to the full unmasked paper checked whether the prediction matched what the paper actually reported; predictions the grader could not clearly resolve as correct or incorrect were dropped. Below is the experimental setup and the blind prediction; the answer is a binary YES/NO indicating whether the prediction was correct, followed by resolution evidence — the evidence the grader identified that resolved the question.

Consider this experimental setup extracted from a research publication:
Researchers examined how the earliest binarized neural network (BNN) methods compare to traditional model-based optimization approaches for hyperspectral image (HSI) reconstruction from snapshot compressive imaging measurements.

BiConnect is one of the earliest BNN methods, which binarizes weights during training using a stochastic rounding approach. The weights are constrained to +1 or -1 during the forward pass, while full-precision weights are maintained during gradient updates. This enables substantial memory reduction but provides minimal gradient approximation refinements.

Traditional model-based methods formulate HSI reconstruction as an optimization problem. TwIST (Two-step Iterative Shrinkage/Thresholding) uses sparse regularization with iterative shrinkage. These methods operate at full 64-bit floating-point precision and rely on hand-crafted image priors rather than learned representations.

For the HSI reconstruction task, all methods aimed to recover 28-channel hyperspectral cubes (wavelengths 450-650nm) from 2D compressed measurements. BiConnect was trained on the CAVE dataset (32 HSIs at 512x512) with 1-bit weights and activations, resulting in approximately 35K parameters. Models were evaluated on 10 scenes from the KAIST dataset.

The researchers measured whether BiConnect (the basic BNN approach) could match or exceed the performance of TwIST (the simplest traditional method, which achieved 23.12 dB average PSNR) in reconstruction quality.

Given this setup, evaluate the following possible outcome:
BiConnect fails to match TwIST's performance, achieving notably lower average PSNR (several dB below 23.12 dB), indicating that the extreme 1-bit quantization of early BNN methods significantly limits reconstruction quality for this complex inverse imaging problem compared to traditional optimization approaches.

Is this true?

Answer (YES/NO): NO